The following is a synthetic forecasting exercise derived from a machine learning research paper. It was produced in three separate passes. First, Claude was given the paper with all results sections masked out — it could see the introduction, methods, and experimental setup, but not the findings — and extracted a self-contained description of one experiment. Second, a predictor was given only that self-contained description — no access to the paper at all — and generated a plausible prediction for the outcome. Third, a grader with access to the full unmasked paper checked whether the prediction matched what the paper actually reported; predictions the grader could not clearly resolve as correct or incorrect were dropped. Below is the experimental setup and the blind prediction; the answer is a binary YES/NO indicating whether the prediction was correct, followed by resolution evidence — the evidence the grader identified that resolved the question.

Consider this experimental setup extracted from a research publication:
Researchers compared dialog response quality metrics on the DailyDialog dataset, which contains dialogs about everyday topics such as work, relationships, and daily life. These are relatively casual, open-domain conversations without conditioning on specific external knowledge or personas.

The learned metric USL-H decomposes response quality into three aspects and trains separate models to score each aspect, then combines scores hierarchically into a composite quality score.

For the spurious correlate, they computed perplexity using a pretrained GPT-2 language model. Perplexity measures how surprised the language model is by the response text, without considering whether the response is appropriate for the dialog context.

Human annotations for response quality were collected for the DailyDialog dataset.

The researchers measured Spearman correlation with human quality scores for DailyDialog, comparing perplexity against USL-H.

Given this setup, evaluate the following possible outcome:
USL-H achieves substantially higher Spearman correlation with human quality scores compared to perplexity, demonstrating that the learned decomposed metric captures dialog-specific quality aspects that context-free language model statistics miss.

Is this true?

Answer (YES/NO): NO